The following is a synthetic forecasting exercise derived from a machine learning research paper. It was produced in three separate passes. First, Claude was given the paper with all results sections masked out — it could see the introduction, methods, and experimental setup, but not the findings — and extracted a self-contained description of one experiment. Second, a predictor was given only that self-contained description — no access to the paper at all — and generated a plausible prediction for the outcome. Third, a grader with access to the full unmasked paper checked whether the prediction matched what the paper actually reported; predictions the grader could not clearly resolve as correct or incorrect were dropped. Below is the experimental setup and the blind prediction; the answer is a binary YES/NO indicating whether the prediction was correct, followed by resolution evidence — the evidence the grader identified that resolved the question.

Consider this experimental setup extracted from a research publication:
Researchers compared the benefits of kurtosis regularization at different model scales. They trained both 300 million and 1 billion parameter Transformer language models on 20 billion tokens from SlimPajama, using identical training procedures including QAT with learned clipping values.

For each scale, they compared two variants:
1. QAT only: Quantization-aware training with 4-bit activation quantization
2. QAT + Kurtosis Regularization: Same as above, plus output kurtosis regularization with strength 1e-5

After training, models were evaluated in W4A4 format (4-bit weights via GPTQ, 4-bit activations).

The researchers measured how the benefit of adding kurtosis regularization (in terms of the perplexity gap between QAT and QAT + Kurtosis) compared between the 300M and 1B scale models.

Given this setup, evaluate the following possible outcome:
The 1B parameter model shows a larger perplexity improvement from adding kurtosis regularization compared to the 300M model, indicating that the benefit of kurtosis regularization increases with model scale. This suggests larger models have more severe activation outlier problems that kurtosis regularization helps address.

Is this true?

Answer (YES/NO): YES